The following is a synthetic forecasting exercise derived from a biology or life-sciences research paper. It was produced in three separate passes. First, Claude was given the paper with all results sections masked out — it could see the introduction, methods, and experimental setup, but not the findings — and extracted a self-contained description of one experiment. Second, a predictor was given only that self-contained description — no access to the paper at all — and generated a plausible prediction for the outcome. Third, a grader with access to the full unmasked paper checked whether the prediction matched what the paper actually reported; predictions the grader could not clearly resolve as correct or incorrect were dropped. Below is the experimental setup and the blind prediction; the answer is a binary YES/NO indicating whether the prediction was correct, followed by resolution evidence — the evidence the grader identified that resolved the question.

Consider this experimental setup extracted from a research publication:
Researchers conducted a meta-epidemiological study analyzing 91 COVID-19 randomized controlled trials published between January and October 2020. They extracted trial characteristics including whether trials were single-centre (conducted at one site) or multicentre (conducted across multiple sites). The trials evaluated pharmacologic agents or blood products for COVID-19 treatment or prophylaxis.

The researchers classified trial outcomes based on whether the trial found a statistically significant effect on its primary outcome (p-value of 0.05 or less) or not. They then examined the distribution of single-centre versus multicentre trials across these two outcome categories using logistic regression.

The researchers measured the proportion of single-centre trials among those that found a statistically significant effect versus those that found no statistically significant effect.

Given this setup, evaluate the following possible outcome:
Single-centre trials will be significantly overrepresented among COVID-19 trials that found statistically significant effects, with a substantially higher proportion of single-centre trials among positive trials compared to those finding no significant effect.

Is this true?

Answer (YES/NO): YES